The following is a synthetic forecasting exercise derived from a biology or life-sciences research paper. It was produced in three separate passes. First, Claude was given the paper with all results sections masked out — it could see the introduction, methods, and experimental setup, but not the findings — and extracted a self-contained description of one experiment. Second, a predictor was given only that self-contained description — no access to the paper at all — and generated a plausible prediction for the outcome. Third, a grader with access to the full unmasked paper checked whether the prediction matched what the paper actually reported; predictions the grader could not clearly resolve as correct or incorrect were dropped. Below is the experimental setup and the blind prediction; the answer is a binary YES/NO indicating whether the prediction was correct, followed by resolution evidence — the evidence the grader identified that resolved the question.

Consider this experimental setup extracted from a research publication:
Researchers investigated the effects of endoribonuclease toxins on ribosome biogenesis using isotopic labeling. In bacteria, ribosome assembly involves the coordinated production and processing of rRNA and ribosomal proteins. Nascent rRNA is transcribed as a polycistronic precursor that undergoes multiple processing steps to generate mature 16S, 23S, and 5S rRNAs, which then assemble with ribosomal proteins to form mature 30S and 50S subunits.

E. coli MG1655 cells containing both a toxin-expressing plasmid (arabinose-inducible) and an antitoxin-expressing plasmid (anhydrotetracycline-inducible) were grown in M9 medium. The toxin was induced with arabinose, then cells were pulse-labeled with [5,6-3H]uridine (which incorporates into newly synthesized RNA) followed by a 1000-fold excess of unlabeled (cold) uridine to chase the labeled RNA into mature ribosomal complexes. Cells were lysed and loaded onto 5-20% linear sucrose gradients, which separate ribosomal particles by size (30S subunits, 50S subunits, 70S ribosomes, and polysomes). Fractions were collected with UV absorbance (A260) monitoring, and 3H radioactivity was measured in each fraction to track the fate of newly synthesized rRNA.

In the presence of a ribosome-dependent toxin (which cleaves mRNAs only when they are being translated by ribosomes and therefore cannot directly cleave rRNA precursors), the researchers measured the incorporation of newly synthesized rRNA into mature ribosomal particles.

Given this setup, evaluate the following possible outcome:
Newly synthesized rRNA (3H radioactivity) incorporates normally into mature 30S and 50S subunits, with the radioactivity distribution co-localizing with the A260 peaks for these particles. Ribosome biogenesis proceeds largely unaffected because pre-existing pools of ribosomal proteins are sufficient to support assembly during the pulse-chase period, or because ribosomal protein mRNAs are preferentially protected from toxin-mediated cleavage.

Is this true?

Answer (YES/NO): NO